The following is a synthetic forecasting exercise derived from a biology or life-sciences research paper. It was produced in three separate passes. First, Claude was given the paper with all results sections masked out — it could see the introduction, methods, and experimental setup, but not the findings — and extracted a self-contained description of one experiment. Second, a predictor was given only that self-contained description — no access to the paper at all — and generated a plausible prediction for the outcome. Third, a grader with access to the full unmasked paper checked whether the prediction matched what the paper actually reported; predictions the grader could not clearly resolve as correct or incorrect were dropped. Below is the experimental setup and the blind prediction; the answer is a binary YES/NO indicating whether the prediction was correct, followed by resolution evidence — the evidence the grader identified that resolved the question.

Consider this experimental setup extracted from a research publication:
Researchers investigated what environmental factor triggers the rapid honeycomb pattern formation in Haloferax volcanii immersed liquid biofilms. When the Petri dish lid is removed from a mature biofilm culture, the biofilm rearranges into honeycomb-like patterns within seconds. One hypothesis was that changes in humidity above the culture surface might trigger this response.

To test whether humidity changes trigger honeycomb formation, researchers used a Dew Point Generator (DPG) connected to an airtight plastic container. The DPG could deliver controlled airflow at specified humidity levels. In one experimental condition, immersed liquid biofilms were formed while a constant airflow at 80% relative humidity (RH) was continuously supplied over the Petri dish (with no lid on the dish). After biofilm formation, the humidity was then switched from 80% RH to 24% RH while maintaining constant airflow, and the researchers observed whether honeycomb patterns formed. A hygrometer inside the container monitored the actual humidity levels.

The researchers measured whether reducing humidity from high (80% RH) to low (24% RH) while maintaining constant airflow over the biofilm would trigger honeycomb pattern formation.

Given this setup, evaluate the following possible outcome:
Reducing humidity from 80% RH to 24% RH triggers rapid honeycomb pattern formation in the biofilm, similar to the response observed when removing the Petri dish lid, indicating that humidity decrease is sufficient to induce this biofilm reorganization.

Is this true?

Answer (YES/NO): NO